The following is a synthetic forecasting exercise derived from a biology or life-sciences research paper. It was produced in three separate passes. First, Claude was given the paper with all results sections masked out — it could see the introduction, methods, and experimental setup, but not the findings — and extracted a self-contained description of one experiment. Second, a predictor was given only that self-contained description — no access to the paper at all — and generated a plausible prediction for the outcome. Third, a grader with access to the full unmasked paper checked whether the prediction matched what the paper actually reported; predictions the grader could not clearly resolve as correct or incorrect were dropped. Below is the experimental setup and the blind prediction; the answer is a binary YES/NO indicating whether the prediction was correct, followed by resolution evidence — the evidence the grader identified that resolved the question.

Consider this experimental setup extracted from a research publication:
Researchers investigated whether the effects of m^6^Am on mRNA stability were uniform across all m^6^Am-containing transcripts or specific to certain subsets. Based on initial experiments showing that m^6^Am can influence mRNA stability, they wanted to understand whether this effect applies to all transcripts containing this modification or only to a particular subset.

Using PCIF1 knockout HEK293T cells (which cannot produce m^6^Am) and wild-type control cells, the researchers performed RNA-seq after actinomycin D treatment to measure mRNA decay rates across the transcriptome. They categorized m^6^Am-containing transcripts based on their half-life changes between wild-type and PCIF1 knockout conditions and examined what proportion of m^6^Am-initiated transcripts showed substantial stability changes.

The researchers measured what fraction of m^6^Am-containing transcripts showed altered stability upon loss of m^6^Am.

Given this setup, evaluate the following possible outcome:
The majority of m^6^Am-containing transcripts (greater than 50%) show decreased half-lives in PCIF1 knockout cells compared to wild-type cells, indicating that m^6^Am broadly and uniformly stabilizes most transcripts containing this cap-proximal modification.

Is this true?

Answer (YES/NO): NO